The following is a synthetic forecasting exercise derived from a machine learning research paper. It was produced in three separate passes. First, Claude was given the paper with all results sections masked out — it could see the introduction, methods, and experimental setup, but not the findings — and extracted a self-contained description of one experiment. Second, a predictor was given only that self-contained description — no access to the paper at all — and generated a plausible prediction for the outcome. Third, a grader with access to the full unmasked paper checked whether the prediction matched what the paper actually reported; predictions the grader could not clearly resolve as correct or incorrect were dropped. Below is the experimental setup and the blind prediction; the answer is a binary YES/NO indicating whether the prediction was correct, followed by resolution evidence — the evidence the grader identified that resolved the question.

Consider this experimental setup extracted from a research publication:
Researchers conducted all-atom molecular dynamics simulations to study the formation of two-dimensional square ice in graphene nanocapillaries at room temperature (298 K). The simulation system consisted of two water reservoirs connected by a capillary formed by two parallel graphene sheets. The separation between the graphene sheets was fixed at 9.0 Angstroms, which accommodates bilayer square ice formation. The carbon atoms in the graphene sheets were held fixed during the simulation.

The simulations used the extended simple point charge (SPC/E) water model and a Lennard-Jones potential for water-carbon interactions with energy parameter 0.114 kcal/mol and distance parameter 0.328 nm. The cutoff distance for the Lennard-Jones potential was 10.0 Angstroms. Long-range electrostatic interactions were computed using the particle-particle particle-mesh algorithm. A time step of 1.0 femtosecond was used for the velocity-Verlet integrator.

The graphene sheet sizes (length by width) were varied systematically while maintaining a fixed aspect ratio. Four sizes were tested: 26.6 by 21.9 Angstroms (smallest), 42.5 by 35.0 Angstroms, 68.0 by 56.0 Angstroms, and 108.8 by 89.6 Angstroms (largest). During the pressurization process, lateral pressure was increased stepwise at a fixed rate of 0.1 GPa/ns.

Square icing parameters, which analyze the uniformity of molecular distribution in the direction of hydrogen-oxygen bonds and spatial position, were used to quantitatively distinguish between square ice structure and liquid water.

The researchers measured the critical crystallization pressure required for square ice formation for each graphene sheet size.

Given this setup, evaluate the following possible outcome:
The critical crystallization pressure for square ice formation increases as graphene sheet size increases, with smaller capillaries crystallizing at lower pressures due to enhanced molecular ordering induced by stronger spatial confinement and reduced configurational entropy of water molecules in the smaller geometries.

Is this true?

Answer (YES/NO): NO